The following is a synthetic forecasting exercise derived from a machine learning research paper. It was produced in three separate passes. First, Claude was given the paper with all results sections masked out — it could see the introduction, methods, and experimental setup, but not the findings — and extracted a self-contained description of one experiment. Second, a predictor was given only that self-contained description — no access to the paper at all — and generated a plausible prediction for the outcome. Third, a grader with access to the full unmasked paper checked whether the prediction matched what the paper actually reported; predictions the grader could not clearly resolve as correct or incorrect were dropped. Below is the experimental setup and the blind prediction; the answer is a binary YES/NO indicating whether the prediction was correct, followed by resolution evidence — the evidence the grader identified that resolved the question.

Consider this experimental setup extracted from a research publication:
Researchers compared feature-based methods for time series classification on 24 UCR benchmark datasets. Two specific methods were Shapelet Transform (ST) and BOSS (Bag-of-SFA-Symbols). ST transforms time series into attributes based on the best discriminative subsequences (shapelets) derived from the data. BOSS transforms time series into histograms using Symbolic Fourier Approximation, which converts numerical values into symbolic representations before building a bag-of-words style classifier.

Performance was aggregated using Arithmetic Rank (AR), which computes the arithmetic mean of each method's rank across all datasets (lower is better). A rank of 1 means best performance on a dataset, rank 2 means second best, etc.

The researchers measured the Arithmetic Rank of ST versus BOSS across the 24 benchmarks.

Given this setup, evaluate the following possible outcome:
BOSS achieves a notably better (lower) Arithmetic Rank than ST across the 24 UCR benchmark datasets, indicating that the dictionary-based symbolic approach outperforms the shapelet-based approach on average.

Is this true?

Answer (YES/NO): NO